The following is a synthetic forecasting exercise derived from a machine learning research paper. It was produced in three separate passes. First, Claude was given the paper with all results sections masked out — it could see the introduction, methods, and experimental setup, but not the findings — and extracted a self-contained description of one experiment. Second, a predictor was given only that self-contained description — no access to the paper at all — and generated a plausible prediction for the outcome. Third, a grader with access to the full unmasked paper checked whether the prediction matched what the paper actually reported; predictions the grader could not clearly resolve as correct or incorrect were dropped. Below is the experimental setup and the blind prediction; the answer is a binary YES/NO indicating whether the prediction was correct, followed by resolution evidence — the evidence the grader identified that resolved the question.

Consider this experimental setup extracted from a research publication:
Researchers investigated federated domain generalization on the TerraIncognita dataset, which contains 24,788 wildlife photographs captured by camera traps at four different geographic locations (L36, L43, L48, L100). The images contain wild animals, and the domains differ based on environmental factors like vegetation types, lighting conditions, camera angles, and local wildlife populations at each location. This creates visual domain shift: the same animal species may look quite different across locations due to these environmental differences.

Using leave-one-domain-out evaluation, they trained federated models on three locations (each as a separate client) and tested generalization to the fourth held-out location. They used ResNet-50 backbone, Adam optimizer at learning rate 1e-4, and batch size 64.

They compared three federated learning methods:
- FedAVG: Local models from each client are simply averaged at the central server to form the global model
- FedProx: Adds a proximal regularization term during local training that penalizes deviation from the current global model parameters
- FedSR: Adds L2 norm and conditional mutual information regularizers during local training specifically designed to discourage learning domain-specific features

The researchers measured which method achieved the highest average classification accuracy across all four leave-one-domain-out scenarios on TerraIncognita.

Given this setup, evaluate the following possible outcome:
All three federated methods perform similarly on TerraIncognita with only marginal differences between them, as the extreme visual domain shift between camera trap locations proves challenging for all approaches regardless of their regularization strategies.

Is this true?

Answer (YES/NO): NO